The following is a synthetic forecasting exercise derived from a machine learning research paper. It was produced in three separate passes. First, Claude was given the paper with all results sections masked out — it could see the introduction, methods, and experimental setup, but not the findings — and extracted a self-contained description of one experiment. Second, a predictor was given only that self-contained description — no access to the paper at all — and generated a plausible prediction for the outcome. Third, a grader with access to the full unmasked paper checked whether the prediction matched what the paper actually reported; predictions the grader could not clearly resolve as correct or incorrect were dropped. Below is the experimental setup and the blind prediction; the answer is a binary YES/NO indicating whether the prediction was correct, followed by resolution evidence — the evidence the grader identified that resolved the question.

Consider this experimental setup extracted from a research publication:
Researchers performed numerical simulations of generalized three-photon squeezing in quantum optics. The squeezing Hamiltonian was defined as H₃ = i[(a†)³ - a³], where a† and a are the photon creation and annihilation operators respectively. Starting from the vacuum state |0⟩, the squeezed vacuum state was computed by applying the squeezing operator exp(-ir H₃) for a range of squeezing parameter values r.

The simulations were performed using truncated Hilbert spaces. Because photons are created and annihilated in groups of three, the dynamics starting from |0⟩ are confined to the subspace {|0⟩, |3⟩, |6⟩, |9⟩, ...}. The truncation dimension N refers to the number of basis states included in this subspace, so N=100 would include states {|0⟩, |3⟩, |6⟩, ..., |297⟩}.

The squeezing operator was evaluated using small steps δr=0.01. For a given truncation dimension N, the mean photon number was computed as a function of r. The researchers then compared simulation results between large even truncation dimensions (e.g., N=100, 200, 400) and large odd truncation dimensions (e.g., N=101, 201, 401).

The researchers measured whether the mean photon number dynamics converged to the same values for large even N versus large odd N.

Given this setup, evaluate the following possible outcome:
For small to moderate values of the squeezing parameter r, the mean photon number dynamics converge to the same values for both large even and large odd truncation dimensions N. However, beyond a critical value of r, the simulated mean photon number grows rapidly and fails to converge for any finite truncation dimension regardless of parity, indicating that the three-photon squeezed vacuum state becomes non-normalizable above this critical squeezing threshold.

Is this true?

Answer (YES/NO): NO